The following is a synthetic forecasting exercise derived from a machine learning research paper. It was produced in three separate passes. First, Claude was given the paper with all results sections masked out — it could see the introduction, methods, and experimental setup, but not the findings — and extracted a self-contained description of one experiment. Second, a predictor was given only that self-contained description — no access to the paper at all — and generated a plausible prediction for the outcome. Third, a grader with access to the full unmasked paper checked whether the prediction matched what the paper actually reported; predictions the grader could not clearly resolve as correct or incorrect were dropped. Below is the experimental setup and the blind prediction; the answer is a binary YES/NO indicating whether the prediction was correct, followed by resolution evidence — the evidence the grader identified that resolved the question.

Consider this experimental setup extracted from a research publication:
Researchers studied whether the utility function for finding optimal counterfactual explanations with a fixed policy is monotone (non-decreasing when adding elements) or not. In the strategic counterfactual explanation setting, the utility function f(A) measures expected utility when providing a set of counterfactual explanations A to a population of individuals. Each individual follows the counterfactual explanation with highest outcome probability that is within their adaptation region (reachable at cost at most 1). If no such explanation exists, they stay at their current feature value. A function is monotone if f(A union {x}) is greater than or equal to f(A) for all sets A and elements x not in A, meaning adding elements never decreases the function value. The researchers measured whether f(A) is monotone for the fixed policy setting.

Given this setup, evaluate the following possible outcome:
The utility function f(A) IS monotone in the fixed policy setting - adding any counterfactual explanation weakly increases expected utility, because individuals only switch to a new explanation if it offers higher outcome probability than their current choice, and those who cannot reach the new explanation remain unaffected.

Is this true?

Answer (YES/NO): YES